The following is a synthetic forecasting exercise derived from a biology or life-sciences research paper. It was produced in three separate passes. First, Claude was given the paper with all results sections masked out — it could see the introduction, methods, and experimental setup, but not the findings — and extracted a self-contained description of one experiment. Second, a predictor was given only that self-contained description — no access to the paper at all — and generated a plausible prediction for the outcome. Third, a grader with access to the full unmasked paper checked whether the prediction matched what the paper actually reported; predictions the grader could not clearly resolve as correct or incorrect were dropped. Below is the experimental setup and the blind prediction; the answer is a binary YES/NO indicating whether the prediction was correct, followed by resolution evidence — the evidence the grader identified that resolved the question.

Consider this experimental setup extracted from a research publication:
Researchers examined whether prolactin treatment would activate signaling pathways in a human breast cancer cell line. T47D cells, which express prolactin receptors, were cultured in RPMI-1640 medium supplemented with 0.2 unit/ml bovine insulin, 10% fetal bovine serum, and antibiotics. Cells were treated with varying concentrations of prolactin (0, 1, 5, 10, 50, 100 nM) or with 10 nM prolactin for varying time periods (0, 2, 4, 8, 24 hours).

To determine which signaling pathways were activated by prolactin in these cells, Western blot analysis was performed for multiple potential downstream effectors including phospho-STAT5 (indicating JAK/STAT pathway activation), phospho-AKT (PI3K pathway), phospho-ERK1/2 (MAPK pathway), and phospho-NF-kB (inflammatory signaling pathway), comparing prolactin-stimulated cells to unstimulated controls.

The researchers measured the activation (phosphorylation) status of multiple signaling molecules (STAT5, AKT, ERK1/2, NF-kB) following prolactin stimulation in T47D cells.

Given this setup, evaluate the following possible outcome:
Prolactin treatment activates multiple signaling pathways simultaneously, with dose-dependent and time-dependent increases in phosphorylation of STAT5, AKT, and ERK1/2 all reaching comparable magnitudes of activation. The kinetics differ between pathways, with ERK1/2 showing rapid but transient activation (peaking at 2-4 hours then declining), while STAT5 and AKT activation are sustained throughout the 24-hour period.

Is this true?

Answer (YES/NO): NO